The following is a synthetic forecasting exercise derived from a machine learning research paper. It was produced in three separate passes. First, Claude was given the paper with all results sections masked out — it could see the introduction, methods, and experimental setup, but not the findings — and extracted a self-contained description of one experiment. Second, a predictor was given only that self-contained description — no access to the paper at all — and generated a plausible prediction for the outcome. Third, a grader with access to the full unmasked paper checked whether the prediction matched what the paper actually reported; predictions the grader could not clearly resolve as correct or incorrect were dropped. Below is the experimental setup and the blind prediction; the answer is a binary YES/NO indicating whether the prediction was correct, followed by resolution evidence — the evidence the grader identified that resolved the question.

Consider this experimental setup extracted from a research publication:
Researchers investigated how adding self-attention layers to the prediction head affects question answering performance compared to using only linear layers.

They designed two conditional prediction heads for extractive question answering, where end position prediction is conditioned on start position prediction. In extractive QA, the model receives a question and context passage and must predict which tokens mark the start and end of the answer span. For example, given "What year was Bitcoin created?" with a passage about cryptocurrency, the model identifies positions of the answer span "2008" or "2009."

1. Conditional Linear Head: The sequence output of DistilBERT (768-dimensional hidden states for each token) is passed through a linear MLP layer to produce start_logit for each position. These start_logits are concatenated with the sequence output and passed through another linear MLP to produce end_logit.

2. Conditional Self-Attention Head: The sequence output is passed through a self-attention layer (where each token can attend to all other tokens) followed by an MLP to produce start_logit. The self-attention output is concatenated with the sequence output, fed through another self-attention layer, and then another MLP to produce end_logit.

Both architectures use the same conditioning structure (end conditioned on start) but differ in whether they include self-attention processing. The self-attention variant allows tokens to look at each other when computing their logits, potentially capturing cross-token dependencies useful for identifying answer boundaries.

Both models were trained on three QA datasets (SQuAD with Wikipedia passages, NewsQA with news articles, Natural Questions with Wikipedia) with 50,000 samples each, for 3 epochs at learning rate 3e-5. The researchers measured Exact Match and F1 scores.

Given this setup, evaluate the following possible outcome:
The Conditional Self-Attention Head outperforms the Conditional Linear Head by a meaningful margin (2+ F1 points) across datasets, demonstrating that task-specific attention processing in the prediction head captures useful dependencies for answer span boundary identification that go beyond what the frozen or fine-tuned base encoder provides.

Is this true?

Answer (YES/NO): NO